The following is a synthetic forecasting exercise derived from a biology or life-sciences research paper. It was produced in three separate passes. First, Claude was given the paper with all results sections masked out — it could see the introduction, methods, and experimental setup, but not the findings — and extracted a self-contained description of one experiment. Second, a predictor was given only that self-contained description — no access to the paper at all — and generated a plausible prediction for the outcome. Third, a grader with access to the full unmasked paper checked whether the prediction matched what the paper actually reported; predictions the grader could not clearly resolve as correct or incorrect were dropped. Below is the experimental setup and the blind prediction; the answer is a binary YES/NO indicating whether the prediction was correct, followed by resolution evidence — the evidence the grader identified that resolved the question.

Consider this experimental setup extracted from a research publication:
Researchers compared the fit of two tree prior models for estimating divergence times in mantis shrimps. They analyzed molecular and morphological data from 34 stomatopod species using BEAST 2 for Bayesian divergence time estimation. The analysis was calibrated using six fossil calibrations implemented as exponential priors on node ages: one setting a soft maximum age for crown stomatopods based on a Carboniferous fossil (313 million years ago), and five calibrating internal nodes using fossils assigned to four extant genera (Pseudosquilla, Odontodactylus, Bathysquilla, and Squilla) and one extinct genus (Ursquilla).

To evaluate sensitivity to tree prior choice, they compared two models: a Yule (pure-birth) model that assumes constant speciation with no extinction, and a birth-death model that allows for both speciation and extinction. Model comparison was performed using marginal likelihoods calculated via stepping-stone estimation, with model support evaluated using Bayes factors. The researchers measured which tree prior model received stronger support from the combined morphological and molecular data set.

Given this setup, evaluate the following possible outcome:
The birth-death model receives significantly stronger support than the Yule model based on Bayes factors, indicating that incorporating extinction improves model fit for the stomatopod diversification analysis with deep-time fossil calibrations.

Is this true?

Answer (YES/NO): NO